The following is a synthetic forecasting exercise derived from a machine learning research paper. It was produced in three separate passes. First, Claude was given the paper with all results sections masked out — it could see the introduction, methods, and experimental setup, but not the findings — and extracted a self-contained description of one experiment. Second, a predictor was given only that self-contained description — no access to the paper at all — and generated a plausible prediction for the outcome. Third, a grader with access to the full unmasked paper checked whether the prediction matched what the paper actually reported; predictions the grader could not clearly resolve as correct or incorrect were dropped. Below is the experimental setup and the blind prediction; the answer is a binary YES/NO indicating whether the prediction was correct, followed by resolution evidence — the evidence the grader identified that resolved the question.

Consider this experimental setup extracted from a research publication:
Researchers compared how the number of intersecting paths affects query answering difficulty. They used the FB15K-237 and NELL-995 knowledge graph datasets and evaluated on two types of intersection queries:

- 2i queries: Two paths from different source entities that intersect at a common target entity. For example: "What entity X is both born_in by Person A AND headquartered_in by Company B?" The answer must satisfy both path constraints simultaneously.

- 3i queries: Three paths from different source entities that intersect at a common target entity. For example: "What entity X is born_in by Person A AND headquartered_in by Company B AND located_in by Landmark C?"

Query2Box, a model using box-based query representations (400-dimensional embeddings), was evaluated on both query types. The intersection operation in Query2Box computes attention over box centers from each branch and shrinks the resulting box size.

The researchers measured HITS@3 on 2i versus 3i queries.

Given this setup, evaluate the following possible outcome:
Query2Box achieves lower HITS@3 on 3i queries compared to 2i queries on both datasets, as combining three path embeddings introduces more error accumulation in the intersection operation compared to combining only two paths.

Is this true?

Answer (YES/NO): NO